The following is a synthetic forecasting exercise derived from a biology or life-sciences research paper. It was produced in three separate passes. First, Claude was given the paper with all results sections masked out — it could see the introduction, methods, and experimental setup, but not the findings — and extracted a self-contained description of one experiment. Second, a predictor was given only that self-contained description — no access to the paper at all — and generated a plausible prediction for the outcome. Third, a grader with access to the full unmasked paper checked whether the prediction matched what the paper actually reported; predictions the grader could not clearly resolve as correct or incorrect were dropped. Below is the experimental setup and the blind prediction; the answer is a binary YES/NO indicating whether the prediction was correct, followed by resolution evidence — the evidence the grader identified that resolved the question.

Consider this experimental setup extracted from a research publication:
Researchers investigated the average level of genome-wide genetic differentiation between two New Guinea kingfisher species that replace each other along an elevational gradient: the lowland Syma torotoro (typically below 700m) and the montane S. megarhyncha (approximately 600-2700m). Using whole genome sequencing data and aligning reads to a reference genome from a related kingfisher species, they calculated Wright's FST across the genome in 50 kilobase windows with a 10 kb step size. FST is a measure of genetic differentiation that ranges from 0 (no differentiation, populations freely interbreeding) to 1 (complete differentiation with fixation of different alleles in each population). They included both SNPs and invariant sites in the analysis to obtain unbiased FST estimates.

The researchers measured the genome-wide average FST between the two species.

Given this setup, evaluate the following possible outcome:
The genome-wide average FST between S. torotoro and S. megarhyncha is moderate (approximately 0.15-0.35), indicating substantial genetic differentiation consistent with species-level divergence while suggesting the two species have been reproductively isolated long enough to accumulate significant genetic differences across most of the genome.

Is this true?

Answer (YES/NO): NO